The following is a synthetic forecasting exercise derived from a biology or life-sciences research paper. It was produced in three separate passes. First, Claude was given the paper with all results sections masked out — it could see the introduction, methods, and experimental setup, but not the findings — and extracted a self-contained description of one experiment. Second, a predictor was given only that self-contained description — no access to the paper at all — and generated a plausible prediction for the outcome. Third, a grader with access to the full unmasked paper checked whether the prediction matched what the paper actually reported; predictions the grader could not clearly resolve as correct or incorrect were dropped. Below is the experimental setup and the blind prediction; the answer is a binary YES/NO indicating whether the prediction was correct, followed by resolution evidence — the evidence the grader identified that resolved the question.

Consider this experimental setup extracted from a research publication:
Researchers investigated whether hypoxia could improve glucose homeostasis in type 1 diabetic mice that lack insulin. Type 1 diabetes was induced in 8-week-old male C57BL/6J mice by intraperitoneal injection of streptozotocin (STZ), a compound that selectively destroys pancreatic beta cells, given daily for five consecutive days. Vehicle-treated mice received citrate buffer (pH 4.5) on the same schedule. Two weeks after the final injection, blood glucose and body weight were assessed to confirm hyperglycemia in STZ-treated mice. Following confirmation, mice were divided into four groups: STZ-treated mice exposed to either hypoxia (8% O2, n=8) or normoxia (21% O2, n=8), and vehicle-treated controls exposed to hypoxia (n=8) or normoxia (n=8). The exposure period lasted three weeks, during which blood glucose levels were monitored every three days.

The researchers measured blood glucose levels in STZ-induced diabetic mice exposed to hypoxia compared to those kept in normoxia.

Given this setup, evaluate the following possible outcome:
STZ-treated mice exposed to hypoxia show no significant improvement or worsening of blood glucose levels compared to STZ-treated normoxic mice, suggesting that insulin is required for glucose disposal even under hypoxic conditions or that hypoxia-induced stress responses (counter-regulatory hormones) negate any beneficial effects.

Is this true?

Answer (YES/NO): NO